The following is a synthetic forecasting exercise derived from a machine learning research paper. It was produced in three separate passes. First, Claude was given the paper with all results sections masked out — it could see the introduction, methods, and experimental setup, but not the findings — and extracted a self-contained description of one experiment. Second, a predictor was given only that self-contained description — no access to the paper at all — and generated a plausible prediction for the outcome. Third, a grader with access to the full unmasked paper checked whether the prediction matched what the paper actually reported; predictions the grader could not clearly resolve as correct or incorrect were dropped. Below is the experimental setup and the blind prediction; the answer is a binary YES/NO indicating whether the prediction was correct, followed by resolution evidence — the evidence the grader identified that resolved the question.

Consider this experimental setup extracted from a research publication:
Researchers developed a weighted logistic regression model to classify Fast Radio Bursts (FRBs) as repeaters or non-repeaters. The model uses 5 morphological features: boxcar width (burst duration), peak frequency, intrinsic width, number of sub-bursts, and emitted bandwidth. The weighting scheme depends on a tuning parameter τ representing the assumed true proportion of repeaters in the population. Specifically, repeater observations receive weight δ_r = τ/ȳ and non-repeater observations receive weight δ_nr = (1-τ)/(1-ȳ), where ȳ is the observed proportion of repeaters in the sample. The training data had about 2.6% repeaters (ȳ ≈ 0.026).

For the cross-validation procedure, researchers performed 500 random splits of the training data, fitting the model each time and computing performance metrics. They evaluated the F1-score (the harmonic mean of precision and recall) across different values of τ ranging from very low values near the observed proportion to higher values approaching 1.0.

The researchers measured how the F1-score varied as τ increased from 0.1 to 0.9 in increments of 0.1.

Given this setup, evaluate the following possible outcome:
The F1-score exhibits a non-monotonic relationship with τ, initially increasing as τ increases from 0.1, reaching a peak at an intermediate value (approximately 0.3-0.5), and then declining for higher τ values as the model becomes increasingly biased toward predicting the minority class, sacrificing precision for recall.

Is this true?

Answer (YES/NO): NO